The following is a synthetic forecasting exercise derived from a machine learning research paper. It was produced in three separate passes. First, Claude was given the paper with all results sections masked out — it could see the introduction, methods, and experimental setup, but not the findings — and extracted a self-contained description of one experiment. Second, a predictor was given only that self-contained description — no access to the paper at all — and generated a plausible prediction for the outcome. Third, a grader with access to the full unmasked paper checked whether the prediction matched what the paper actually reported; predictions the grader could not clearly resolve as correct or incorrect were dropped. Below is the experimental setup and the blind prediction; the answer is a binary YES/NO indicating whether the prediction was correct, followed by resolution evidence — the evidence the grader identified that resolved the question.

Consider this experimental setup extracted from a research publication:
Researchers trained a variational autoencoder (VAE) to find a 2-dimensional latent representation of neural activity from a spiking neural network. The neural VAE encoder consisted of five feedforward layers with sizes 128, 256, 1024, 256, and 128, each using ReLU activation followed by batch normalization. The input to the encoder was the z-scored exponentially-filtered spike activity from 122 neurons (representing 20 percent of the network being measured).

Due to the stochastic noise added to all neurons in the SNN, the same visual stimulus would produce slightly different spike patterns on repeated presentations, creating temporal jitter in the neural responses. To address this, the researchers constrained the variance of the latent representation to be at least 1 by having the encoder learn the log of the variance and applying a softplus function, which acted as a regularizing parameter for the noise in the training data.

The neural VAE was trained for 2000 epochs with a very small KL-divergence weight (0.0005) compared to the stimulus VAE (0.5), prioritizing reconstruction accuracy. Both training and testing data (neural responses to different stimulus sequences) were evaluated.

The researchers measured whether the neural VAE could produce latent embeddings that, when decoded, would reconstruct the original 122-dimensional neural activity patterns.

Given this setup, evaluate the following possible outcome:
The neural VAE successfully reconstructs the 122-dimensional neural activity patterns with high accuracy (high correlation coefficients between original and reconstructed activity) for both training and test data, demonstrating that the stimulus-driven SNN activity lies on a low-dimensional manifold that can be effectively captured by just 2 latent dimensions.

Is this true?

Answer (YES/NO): NO